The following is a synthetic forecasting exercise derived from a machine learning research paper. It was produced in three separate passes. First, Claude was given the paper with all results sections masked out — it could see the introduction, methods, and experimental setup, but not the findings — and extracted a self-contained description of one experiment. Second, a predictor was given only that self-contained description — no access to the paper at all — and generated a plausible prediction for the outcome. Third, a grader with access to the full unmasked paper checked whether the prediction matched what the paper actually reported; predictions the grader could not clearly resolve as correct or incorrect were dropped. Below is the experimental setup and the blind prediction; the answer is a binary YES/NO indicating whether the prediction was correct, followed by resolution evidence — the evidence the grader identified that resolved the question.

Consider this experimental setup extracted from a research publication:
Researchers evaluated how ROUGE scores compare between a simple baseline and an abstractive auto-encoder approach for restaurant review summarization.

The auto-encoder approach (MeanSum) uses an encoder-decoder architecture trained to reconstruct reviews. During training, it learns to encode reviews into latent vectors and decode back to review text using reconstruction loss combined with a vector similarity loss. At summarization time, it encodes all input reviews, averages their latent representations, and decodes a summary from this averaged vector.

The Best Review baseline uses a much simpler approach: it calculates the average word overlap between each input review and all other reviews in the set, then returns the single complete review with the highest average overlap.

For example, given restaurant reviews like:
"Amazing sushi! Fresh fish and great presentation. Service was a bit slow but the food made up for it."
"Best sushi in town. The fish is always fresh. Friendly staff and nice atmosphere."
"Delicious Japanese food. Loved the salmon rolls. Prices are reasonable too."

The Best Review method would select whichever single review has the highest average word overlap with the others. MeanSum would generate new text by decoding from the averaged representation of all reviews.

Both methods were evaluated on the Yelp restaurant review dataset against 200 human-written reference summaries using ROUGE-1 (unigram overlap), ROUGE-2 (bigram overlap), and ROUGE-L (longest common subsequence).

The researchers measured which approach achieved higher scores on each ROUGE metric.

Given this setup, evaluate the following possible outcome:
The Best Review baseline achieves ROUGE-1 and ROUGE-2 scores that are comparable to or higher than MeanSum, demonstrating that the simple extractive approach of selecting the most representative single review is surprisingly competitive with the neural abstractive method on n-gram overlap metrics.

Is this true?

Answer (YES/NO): NO